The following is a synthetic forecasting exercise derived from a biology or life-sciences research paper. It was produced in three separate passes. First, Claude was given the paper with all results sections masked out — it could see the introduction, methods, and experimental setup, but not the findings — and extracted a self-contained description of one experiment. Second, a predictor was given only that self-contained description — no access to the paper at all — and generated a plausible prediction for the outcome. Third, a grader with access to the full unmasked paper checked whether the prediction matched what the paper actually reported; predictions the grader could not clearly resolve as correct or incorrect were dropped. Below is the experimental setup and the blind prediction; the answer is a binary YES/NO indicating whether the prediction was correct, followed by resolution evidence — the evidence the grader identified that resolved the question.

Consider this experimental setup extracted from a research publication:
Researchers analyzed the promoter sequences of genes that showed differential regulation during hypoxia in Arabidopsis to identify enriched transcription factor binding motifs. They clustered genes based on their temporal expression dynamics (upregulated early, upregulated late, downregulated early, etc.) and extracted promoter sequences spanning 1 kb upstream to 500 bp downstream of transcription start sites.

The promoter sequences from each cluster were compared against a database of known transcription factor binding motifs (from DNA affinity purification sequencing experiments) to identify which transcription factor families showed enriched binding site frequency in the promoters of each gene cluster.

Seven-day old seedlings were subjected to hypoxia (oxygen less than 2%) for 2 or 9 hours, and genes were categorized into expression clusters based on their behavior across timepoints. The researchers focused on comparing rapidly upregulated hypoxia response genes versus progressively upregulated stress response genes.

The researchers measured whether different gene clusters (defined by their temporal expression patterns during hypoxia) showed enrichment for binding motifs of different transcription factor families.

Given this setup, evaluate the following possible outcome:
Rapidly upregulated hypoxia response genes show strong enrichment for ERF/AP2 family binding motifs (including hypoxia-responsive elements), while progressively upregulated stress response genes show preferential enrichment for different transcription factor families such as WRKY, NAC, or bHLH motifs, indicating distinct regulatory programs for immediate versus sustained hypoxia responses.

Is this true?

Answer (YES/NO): NO